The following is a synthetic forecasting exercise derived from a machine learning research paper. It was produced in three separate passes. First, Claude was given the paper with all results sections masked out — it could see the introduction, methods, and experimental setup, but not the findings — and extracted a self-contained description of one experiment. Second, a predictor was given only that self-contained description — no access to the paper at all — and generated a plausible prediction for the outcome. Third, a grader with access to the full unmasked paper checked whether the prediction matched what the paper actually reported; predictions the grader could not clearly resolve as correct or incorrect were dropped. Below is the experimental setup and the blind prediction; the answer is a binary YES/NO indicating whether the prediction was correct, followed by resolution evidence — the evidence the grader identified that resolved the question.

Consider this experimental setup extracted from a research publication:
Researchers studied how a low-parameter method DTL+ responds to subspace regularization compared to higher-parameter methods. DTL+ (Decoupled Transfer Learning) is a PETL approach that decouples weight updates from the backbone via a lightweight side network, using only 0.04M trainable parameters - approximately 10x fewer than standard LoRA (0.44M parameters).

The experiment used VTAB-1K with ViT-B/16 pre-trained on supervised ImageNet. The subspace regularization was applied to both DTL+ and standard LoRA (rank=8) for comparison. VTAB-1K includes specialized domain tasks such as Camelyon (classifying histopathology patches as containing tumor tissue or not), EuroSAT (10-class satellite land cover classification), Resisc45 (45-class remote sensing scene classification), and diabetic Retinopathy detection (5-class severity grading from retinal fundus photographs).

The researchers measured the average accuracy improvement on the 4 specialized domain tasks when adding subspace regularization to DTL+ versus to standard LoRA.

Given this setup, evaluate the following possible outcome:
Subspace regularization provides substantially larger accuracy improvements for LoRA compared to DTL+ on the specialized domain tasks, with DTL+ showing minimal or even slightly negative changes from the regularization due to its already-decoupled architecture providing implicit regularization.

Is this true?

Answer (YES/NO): NO